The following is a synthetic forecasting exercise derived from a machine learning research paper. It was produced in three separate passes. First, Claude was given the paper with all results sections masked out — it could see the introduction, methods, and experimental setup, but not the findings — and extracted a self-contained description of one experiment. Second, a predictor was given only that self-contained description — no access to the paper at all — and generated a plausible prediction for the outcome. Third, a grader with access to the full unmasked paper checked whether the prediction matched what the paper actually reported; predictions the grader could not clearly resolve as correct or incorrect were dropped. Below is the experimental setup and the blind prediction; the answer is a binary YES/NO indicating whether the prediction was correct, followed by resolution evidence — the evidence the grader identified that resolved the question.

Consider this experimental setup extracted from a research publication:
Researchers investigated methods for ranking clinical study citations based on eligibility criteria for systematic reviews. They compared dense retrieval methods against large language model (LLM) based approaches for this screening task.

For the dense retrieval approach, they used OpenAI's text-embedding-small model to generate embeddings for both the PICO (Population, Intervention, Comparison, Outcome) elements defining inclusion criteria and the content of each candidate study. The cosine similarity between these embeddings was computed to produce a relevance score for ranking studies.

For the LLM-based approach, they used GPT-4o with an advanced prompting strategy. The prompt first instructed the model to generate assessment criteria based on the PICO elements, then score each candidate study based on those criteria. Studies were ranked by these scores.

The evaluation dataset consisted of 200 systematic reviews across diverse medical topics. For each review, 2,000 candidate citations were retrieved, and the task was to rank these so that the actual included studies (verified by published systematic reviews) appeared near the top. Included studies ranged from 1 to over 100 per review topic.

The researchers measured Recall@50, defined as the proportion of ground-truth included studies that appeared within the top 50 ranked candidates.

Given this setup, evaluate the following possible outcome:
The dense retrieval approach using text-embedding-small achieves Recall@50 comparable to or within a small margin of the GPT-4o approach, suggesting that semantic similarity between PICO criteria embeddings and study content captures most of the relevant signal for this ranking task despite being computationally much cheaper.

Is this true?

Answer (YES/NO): NO